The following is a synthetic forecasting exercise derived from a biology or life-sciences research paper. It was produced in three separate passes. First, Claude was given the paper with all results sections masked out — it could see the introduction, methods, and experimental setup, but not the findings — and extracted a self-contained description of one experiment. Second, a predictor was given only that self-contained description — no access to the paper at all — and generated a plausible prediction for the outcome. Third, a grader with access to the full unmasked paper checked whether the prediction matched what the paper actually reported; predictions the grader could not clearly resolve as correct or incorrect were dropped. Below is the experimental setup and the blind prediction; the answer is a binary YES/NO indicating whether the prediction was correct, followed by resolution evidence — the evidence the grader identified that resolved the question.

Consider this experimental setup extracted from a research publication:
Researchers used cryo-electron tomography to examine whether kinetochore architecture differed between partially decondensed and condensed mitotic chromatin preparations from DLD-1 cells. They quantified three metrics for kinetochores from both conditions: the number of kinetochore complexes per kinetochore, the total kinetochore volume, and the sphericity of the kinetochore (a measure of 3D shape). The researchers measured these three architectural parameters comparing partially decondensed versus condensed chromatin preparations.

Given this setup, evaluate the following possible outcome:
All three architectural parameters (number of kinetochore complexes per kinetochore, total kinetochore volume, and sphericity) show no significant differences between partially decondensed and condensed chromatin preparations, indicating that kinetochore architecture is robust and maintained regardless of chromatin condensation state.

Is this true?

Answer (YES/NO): YES